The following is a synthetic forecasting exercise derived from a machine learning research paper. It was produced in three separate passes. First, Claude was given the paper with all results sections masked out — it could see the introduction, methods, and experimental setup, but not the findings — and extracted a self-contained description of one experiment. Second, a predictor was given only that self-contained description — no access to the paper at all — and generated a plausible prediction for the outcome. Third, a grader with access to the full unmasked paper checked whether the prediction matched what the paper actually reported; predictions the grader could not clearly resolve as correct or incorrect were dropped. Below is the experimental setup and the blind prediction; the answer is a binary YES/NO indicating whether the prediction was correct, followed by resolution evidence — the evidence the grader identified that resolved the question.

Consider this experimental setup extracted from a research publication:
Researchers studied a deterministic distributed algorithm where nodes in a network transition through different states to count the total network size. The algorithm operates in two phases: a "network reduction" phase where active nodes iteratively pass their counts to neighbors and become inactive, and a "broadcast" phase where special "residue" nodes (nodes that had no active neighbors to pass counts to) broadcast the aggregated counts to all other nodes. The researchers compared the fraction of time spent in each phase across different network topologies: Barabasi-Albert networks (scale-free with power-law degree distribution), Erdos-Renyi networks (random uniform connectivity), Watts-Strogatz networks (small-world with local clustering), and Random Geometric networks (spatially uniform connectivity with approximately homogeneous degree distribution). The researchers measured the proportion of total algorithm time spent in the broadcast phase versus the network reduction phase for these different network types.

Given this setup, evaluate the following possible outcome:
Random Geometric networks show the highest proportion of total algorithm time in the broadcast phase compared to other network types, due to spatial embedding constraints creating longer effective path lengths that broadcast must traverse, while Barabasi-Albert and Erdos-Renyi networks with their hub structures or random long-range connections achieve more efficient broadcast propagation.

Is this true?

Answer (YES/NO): YES